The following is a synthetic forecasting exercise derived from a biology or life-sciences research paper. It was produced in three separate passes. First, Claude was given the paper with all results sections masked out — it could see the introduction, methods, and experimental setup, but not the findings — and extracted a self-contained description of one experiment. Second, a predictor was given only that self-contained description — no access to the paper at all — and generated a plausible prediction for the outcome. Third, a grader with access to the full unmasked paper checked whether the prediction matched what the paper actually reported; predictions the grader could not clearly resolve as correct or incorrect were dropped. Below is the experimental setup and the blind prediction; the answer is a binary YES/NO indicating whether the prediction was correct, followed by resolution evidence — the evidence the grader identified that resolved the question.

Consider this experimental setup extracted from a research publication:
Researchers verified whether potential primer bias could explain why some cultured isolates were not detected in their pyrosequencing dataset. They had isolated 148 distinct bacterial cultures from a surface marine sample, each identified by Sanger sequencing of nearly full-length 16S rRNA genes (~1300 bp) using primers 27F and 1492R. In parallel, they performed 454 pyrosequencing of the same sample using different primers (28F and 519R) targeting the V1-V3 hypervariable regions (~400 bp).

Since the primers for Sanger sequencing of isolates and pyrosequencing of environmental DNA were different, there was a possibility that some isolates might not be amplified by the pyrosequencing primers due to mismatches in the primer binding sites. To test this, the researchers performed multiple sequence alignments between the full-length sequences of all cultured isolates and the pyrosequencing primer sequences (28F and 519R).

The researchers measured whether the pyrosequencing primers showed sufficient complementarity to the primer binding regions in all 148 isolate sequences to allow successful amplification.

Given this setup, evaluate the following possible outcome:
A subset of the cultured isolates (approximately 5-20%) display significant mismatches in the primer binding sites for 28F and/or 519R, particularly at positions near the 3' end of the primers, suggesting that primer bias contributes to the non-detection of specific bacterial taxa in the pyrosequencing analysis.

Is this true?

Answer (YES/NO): NO